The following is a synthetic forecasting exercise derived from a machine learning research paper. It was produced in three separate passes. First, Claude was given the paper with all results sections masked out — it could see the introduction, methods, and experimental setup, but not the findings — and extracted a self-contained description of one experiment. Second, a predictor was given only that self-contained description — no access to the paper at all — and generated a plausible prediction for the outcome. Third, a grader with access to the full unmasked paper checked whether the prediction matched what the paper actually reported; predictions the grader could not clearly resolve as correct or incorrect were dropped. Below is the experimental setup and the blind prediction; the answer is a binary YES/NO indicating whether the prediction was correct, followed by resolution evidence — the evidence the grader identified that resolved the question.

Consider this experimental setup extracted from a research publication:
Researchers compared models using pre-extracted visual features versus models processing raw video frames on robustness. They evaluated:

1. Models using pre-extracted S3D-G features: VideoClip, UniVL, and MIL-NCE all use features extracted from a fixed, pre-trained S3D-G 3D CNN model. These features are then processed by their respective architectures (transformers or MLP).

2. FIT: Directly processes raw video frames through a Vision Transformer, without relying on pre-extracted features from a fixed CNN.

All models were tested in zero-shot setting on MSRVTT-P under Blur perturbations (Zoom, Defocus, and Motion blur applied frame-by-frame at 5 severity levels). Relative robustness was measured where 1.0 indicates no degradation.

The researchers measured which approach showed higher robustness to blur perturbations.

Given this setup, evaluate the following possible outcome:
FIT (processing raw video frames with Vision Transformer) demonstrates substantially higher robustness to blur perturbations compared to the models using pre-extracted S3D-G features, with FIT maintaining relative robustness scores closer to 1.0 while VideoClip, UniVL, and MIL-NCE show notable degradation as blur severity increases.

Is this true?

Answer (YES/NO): YES